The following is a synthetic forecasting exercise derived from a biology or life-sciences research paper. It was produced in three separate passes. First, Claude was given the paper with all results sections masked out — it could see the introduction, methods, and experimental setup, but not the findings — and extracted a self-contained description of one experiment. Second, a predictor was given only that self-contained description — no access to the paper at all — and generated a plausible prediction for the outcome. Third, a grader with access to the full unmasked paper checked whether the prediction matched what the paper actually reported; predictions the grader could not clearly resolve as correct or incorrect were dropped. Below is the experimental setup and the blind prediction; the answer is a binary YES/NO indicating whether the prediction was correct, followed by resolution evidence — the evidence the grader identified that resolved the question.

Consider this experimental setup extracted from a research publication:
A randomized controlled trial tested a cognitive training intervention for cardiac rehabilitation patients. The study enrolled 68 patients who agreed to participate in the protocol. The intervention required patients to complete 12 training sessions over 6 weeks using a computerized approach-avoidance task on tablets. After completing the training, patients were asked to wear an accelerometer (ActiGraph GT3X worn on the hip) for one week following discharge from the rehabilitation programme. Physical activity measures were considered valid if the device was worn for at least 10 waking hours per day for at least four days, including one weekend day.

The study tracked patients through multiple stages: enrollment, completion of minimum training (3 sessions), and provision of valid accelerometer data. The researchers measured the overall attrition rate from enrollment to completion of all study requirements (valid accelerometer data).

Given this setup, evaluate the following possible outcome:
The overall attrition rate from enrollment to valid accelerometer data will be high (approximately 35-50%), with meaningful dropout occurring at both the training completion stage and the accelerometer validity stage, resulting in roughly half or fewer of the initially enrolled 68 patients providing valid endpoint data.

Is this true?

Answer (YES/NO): NO